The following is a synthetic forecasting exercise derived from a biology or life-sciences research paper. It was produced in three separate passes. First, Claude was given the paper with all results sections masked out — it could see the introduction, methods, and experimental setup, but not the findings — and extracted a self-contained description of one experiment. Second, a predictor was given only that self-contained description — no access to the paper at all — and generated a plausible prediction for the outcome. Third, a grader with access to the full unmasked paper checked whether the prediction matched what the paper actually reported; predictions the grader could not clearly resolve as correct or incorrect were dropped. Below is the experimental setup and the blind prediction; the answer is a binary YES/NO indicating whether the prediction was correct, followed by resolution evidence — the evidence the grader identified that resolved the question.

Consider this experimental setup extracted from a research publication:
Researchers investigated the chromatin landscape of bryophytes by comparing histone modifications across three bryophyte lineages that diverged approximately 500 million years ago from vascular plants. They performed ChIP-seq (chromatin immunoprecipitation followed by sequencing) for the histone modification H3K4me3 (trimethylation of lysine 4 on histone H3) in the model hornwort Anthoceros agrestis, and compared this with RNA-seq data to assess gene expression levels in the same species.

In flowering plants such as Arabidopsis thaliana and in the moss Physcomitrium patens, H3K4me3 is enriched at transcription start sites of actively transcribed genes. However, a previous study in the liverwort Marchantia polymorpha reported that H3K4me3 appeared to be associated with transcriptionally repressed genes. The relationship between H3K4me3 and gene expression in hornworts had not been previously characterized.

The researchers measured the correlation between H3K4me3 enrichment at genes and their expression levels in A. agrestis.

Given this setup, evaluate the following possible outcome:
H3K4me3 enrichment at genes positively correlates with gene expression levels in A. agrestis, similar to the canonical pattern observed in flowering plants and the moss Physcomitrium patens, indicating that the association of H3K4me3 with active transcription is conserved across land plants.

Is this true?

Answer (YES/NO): YES